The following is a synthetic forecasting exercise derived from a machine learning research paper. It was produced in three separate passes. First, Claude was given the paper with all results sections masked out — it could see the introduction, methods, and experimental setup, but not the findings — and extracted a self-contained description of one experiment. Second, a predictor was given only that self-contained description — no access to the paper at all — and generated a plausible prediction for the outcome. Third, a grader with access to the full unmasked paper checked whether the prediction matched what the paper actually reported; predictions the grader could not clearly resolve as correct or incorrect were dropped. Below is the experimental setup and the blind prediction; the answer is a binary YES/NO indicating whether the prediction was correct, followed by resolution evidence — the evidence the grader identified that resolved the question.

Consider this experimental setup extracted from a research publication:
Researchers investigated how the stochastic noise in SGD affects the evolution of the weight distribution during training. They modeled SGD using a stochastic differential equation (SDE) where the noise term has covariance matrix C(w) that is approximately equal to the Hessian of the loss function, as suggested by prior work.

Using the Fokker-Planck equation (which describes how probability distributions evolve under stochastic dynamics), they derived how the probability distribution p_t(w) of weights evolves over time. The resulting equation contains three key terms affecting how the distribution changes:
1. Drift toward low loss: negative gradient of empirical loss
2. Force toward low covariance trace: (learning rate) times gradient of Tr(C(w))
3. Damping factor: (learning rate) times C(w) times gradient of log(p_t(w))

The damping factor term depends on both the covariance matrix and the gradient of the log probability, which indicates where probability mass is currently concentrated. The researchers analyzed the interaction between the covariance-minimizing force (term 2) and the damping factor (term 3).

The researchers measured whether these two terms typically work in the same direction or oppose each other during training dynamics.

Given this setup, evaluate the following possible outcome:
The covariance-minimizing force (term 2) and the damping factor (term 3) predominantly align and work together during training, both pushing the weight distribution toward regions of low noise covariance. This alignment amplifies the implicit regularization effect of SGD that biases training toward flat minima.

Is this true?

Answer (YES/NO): NO